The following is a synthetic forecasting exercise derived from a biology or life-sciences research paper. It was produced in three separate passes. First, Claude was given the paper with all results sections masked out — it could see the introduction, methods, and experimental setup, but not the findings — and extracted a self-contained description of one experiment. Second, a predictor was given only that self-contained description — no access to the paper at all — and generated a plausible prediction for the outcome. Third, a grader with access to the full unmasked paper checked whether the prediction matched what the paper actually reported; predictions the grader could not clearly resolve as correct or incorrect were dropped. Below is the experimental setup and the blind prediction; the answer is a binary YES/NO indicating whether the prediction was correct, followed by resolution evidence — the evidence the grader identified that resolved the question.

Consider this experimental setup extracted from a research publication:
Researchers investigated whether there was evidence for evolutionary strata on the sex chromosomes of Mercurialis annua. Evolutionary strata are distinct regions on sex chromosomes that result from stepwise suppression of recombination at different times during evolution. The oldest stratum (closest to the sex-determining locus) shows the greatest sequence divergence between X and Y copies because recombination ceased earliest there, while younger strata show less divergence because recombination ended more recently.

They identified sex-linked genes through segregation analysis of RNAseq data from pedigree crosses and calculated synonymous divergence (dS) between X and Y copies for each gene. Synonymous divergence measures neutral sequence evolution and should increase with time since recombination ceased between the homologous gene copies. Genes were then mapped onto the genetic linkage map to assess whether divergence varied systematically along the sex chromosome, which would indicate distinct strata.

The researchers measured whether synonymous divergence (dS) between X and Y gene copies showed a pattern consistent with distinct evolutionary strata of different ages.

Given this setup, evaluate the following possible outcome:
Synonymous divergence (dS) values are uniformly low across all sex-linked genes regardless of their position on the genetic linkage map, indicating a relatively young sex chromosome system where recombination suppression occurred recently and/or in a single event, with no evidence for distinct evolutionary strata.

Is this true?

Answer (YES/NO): NO